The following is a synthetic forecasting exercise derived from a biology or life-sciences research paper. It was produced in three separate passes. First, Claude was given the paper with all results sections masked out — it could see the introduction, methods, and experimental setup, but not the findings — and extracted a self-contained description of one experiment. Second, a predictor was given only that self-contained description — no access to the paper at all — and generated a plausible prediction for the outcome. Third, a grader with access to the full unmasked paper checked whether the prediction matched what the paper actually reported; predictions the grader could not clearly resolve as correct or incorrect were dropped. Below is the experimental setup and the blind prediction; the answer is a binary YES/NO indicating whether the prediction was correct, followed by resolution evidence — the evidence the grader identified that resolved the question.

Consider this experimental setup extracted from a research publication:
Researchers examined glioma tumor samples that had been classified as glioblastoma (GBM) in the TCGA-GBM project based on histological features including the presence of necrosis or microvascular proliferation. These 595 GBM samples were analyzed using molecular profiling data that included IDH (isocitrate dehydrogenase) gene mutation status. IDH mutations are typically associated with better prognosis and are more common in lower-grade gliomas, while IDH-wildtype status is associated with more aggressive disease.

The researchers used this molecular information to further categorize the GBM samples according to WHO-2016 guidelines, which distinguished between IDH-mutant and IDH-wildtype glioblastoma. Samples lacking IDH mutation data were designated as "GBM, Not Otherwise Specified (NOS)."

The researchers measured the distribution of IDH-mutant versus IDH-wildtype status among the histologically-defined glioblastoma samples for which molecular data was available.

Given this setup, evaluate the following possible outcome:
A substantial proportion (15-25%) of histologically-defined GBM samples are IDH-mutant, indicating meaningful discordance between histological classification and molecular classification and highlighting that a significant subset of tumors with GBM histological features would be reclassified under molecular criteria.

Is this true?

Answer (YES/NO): NO